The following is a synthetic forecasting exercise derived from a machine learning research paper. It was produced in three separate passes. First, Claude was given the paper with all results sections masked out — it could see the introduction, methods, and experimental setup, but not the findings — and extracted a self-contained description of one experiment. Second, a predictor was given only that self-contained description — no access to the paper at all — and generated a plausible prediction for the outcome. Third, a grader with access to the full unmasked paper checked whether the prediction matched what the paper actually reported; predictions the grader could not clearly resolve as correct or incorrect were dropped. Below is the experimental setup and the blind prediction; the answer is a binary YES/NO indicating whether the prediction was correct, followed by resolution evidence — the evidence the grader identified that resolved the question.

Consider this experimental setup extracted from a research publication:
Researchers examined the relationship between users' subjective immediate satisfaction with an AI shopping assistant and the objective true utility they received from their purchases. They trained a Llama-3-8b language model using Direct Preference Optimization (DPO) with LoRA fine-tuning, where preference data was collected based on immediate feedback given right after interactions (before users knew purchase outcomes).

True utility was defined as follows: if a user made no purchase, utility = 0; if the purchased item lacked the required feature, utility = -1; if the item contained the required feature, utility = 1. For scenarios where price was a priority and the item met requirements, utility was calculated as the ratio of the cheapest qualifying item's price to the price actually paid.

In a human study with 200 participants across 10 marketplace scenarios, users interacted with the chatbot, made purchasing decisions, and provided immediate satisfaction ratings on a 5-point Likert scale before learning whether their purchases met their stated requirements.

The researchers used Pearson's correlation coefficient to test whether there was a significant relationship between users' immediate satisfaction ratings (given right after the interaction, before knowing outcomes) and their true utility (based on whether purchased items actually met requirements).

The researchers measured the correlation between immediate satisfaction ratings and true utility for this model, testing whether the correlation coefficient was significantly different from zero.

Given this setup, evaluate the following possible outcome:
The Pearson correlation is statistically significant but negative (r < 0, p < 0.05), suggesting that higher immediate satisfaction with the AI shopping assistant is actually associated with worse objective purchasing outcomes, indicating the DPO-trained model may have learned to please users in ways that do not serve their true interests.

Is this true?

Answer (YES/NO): NO